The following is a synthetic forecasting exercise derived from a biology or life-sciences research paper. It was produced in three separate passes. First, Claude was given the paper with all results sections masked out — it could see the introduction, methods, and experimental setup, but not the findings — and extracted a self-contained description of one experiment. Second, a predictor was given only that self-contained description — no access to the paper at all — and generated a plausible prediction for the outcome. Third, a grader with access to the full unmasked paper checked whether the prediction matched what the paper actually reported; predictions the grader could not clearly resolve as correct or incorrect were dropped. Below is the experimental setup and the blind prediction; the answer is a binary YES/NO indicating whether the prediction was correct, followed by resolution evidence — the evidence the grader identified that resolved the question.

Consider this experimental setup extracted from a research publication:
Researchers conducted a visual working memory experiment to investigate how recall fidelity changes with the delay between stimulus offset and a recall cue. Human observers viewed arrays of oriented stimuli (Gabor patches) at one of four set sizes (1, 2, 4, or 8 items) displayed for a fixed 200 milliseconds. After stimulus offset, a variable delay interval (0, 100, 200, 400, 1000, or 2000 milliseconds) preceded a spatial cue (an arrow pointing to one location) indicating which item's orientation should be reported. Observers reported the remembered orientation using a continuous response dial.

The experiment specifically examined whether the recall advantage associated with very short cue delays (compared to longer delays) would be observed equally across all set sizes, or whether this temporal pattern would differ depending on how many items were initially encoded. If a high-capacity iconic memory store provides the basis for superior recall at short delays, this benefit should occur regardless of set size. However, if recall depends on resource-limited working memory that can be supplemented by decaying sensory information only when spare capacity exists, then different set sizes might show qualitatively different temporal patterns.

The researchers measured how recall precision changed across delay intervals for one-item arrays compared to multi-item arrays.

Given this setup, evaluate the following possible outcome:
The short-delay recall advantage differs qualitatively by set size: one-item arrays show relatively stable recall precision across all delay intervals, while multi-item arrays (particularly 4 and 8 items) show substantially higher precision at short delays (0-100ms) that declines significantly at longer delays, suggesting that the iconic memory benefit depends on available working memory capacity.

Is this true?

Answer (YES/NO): YES